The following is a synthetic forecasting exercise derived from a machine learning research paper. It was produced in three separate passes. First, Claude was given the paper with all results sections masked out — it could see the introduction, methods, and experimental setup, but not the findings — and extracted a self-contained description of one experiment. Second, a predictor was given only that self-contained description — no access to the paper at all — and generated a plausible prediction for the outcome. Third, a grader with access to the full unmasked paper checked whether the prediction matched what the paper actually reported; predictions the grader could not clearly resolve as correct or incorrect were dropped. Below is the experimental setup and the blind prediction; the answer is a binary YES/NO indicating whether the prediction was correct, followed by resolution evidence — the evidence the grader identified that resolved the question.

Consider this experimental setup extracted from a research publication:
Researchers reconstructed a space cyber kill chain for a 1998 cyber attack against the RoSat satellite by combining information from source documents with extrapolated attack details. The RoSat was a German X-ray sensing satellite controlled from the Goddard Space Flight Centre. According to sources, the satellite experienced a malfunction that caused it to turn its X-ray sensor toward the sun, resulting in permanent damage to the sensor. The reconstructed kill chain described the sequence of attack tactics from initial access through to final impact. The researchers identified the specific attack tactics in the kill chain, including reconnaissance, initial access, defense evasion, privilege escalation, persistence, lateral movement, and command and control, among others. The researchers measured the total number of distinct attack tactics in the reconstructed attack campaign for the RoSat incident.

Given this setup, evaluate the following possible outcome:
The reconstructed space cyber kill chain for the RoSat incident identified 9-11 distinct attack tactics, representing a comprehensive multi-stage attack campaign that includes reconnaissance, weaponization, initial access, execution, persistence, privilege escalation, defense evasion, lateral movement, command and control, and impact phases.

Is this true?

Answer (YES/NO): NO